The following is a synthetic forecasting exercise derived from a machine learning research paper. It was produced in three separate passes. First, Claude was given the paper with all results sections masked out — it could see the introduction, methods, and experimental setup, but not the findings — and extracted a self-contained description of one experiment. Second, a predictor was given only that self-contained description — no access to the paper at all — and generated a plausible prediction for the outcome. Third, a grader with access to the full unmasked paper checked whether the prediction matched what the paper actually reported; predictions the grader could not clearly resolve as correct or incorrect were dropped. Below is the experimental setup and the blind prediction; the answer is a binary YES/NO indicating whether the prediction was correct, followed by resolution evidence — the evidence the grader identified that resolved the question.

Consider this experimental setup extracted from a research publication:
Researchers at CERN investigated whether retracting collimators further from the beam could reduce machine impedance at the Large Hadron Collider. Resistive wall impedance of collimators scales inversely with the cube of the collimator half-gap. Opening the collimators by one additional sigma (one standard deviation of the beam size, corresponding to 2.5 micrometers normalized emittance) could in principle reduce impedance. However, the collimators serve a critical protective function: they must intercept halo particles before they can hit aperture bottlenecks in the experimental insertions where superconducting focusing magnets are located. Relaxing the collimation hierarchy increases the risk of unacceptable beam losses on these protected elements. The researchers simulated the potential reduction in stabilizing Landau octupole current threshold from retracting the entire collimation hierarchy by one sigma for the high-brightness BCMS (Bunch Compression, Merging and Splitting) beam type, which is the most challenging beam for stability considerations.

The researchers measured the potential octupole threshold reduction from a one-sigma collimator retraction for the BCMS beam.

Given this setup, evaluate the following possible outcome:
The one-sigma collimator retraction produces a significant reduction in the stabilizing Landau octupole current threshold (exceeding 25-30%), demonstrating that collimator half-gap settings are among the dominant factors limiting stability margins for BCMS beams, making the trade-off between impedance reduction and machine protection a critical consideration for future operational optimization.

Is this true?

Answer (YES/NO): NO